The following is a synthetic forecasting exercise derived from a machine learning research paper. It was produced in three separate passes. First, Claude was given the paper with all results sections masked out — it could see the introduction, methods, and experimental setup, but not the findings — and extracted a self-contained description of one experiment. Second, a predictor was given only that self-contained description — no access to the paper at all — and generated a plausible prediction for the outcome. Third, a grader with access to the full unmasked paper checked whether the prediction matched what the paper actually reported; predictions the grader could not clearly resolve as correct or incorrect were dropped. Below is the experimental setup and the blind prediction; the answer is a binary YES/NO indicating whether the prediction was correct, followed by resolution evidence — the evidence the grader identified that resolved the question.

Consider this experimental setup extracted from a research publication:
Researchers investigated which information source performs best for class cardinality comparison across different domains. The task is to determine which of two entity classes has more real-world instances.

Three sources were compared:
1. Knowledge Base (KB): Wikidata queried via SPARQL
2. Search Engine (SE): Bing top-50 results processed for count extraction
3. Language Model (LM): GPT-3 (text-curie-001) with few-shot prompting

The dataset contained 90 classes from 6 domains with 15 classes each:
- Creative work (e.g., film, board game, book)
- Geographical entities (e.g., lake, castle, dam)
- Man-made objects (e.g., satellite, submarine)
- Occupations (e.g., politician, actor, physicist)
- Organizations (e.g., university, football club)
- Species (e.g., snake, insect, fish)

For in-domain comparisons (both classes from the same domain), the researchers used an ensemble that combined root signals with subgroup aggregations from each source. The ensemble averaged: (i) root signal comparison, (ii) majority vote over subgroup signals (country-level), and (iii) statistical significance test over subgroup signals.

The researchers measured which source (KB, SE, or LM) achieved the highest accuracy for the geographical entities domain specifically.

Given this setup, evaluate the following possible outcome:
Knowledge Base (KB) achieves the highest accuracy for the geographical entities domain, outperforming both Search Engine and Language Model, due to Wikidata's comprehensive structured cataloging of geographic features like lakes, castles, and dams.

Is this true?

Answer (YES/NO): YES